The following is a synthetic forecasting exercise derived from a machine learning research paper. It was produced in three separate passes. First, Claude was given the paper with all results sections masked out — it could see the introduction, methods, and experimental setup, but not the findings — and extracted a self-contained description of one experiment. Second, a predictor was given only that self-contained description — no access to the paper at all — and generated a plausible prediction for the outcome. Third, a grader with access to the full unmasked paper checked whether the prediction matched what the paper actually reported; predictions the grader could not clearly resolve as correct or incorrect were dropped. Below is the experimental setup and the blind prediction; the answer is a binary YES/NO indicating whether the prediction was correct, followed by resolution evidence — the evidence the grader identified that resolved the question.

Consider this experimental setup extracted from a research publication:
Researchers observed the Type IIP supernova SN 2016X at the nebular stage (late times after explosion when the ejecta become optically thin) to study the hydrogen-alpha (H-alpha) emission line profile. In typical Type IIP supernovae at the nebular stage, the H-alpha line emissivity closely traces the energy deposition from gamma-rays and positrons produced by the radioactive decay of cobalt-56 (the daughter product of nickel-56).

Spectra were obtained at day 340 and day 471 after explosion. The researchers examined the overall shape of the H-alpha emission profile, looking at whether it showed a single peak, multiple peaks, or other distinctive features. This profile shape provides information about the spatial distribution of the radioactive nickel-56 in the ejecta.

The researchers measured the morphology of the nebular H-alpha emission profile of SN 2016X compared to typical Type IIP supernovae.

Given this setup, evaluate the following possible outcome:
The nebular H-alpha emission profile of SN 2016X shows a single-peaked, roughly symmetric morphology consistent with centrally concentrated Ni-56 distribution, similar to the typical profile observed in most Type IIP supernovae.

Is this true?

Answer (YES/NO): NO